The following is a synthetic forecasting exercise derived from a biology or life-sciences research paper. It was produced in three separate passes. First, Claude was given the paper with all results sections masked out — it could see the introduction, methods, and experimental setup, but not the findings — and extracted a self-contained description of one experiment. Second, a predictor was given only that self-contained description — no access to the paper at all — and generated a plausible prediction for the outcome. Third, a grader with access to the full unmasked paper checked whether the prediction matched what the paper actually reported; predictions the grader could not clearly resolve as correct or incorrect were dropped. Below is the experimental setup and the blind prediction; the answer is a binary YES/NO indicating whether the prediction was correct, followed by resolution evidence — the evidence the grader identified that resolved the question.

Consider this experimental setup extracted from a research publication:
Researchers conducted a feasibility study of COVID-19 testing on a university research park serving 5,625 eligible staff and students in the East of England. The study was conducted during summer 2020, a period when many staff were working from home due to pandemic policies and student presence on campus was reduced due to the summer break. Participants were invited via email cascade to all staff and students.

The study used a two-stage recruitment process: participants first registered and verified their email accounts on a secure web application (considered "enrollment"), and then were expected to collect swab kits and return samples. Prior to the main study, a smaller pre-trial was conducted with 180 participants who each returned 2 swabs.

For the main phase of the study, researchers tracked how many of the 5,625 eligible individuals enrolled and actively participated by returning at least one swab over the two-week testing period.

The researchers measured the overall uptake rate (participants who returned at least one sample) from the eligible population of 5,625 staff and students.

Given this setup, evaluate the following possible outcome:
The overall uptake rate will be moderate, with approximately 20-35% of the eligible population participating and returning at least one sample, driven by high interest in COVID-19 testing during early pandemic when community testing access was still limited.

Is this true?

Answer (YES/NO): NO